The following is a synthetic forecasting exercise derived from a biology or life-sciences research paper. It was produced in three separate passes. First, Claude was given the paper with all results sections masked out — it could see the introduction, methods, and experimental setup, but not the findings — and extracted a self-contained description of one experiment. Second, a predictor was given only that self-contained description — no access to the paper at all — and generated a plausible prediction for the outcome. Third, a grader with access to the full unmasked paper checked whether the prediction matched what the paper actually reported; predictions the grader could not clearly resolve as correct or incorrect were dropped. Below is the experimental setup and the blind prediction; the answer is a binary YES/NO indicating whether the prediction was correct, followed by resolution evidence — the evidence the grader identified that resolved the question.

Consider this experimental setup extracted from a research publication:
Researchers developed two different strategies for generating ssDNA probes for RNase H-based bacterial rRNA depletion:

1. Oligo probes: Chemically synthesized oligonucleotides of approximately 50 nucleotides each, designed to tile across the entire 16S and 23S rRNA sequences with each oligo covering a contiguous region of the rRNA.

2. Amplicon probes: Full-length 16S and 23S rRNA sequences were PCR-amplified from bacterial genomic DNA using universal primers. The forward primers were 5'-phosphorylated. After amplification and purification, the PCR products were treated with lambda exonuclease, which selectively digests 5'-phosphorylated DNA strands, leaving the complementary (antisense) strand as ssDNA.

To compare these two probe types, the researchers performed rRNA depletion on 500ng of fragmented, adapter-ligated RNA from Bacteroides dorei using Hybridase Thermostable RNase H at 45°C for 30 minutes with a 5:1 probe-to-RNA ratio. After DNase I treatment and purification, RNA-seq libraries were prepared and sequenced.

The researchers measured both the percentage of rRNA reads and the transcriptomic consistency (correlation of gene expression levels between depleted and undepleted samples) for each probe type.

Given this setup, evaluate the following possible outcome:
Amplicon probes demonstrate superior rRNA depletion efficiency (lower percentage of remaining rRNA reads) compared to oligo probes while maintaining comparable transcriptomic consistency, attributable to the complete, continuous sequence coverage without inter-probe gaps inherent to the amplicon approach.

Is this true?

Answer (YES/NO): NO